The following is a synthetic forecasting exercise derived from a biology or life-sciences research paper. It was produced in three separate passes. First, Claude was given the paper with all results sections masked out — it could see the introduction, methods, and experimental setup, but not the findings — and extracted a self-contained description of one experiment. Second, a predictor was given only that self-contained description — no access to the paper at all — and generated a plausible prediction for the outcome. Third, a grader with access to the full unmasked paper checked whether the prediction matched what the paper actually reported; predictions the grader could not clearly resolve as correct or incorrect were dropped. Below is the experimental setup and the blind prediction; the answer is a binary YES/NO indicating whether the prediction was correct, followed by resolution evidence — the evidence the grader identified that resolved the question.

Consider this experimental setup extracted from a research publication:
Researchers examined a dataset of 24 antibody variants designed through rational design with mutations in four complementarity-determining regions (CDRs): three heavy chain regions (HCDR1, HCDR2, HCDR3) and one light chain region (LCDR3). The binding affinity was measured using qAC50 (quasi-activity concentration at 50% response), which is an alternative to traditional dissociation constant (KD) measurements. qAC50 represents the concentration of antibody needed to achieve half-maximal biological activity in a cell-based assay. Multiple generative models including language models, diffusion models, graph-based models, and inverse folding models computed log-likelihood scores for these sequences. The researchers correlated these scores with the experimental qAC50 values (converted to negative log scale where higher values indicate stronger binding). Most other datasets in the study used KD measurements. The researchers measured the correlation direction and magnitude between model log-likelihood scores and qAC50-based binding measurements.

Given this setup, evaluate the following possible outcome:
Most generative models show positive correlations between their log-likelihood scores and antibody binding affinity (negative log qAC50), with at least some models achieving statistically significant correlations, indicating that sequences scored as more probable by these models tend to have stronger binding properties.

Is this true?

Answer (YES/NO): NO